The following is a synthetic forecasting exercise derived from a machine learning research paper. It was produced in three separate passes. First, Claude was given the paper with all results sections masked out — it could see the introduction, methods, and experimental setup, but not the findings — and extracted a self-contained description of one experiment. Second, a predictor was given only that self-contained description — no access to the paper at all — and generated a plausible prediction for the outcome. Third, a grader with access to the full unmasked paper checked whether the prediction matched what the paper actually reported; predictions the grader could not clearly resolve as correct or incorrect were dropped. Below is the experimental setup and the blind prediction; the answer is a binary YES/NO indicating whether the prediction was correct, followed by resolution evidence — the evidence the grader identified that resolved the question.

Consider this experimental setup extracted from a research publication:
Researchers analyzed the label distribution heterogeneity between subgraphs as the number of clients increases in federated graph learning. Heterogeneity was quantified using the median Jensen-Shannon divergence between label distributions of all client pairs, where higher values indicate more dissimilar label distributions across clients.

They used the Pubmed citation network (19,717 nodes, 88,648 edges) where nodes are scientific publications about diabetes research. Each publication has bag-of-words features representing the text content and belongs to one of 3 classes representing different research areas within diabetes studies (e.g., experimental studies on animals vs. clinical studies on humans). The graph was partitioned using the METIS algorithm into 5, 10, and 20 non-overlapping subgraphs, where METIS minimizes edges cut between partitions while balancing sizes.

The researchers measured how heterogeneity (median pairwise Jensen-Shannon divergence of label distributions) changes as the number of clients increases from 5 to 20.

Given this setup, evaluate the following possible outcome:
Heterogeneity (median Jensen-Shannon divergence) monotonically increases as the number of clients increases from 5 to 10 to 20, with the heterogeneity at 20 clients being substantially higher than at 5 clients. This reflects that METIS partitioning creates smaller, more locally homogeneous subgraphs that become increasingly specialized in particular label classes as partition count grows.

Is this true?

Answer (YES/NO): YES